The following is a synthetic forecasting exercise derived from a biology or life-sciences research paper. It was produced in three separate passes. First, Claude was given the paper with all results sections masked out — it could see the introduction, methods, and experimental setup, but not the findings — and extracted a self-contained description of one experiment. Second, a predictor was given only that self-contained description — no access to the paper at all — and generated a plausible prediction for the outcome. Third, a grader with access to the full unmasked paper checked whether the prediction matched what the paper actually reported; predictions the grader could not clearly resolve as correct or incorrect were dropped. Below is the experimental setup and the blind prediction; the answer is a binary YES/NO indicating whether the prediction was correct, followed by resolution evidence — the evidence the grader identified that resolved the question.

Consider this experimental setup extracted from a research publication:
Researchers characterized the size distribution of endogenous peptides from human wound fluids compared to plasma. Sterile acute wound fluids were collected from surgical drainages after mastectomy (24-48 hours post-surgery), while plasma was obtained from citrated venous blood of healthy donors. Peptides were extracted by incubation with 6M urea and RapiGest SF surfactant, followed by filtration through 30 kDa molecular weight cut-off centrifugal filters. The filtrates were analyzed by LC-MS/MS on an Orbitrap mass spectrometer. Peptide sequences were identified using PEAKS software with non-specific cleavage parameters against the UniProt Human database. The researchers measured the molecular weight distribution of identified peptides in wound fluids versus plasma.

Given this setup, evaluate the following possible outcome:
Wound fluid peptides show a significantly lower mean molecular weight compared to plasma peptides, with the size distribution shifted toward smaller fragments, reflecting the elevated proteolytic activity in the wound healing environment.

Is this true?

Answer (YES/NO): YES